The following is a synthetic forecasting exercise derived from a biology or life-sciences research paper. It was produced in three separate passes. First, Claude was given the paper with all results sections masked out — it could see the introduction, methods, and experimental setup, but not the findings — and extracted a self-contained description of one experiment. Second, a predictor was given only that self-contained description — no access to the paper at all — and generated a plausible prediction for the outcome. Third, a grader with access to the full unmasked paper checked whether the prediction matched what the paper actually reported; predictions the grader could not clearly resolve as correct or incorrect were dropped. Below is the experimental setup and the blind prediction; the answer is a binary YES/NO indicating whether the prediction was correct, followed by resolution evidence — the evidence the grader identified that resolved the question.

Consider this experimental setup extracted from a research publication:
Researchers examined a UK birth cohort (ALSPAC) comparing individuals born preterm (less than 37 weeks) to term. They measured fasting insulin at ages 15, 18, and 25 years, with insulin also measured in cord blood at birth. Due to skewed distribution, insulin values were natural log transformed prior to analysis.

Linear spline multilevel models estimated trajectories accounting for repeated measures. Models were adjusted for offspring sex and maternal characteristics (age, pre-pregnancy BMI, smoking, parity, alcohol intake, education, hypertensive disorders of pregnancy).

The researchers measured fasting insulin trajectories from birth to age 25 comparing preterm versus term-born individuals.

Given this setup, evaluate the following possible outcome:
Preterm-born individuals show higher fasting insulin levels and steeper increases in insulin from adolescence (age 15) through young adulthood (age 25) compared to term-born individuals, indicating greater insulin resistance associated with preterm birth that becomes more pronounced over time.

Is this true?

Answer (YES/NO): NO